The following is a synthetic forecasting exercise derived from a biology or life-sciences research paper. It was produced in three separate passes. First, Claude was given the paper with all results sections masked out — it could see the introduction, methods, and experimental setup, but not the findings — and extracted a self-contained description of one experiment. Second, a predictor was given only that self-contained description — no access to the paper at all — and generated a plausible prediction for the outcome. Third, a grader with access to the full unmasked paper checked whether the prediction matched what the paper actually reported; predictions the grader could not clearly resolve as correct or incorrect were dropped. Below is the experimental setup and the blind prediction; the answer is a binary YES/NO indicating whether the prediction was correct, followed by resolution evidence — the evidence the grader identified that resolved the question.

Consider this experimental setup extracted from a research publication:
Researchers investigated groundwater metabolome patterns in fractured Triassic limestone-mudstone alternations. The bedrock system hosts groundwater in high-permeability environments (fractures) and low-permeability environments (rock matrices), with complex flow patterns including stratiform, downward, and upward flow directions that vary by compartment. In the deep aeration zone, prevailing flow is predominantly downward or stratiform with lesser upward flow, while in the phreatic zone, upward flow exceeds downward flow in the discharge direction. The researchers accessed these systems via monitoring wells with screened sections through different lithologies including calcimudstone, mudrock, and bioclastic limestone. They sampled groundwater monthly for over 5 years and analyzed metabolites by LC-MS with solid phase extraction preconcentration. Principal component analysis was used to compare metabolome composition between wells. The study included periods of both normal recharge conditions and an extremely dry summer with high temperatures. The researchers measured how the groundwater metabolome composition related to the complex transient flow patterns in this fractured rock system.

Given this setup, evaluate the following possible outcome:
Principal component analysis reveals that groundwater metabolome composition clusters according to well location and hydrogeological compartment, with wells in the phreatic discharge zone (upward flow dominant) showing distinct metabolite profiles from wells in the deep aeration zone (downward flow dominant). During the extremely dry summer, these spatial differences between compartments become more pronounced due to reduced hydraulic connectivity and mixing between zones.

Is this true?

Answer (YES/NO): NO